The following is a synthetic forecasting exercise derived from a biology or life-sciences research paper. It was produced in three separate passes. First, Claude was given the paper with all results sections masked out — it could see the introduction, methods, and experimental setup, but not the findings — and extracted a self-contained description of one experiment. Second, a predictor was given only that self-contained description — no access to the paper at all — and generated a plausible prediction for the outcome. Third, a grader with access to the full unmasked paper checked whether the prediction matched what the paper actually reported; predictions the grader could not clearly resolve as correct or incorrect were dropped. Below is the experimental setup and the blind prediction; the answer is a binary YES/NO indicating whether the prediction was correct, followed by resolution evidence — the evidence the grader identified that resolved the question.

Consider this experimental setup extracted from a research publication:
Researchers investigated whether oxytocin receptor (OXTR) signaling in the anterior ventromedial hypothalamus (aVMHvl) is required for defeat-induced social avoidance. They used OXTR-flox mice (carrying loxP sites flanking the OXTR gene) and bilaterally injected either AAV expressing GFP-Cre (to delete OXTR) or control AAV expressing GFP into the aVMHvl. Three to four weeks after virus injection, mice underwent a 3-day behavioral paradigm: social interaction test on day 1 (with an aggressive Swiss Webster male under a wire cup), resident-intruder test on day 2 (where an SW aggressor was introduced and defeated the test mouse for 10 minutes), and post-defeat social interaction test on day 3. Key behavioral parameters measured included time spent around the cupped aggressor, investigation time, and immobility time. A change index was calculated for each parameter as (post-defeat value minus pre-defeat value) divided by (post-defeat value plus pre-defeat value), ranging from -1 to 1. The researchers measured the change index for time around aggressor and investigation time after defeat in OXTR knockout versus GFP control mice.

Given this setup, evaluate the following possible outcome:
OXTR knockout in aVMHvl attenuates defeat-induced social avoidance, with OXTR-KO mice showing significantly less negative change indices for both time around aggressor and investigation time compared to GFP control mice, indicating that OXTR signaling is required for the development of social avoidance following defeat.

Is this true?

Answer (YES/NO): YES